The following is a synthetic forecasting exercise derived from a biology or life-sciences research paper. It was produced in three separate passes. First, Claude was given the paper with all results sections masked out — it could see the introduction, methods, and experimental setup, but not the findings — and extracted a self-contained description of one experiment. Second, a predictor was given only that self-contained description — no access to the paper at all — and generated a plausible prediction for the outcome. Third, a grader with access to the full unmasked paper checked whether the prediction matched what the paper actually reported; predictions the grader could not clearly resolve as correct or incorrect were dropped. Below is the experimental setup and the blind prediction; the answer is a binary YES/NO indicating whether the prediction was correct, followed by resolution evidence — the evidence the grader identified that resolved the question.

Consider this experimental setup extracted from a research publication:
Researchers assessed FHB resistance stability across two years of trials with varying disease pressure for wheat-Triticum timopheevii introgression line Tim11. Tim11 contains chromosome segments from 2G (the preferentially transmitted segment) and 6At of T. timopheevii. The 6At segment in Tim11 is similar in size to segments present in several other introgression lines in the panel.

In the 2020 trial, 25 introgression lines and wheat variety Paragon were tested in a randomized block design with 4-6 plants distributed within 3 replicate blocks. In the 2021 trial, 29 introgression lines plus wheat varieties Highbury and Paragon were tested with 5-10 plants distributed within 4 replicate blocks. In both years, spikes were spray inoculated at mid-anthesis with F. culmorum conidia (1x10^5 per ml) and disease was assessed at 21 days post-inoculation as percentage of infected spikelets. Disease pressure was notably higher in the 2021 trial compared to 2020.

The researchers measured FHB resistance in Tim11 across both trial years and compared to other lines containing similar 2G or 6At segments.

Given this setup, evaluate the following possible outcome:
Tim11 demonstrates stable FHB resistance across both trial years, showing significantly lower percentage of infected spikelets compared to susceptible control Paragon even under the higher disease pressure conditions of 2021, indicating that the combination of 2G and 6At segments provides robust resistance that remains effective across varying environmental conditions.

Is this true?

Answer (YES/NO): YES